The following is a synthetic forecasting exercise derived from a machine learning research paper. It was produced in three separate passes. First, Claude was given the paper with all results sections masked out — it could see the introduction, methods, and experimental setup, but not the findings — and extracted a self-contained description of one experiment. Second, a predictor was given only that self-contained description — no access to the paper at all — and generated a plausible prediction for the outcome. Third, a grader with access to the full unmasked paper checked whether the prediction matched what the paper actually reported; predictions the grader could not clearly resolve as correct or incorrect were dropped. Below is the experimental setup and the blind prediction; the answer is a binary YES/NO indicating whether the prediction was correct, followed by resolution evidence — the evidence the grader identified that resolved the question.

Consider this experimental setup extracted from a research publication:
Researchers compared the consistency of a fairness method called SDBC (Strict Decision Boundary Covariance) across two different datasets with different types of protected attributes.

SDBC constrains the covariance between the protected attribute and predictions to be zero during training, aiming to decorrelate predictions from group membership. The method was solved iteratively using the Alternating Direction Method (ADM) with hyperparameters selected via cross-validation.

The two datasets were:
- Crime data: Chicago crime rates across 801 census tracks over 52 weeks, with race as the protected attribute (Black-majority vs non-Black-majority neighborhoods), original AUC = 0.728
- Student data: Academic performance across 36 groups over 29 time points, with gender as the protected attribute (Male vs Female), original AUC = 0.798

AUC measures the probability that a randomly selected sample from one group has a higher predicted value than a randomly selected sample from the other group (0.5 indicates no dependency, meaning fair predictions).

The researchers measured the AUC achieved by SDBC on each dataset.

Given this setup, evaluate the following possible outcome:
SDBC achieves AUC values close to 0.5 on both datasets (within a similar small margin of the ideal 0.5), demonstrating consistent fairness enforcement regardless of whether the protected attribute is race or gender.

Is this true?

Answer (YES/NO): NO